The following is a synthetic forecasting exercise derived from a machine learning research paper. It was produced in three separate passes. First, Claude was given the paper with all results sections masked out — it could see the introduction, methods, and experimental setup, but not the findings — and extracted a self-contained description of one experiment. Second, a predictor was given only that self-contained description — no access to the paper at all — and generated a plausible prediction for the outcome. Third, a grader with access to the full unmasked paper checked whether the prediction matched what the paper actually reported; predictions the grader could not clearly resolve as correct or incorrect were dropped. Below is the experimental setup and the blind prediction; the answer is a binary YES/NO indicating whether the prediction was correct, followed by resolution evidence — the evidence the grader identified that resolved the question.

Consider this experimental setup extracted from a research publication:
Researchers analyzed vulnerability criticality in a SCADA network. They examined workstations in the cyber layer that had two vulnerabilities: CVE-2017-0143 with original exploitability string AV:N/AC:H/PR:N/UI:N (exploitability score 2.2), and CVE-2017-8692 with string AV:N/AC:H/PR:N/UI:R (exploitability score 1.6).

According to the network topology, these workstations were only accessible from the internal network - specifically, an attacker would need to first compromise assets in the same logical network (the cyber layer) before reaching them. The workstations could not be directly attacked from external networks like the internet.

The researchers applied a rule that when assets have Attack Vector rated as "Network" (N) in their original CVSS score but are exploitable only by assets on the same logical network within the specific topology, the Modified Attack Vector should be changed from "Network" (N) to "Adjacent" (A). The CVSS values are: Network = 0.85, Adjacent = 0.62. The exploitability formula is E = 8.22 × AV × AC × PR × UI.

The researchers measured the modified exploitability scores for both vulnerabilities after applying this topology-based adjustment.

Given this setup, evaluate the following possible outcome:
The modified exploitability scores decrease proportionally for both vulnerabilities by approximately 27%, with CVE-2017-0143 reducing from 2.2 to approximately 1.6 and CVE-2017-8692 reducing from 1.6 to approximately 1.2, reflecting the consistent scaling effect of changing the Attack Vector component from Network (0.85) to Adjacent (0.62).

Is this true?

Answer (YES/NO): YES